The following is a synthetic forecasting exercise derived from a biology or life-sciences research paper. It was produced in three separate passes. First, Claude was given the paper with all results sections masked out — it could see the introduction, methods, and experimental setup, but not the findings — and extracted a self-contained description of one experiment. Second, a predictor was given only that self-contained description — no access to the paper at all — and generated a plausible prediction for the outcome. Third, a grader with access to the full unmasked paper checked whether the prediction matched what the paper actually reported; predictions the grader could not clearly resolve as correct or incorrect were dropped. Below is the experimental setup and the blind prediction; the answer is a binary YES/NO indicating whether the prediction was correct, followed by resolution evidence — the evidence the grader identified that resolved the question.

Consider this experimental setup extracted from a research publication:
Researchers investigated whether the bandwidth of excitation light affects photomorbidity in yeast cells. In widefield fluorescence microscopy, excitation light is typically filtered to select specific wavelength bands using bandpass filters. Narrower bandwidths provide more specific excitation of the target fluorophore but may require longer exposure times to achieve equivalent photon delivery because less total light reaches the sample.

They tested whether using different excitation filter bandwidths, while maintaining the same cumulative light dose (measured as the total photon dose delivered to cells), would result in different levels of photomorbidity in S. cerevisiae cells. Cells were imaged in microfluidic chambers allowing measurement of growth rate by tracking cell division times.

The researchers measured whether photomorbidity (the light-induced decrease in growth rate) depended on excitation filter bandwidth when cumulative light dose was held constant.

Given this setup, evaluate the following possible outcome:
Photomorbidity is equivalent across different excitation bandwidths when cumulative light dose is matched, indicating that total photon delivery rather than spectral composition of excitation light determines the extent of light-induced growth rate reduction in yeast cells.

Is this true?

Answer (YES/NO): YES